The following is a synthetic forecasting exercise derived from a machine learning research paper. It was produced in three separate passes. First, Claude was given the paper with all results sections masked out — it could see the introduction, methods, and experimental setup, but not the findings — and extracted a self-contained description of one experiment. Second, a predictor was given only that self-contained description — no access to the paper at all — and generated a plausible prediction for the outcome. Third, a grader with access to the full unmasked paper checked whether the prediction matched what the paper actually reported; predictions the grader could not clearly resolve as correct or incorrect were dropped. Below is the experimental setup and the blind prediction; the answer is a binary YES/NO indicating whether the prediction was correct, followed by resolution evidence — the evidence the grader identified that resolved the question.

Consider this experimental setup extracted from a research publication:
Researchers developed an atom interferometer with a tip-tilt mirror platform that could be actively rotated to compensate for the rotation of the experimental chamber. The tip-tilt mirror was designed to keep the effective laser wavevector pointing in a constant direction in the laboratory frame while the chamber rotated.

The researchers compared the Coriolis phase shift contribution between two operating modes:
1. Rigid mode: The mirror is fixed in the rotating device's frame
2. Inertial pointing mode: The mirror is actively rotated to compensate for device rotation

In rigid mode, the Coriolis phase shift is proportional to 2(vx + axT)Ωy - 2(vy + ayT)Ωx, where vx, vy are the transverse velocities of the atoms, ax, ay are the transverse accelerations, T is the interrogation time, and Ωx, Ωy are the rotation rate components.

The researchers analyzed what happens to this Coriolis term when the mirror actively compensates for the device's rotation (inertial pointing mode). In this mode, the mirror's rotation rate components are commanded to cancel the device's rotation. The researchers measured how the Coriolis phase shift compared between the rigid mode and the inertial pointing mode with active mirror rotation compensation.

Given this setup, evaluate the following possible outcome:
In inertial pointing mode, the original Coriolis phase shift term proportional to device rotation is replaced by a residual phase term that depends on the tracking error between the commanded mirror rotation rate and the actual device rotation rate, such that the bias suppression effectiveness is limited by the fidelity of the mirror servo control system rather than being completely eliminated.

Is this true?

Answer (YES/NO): YES